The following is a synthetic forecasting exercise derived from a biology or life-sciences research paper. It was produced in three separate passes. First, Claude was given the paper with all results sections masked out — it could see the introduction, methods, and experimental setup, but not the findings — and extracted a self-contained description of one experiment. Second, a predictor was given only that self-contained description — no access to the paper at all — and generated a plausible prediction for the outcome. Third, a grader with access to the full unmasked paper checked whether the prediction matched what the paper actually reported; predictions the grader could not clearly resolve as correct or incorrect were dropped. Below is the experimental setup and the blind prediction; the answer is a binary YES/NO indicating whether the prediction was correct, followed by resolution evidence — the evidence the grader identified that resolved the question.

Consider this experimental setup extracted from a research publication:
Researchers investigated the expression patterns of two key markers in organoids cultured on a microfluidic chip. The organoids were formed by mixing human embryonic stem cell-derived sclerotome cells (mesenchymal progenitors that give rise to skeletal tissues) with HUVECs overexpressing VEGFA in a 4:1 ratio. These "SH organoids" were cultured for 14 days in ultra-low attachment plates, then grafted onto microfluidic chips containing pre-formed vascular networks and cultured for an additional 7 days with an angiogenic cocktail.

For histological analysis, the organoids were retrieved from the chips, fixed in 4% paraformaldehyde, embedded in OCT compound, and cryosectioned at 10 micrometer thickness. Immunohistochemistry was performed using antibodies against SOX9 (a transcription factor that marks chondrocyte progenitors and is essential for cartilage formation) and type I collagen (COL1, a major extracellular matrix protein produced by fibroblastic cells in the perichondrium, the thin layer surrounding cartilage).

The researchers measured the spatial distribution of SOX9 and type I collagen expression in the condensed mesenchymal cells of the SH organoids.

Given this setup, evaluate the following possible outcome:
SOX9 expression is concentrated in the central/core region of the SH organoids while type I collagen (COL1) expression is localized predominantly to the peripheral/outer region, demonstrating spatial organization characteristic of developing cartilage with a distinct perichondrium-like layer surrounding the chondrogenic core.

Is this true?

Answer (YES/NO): YES